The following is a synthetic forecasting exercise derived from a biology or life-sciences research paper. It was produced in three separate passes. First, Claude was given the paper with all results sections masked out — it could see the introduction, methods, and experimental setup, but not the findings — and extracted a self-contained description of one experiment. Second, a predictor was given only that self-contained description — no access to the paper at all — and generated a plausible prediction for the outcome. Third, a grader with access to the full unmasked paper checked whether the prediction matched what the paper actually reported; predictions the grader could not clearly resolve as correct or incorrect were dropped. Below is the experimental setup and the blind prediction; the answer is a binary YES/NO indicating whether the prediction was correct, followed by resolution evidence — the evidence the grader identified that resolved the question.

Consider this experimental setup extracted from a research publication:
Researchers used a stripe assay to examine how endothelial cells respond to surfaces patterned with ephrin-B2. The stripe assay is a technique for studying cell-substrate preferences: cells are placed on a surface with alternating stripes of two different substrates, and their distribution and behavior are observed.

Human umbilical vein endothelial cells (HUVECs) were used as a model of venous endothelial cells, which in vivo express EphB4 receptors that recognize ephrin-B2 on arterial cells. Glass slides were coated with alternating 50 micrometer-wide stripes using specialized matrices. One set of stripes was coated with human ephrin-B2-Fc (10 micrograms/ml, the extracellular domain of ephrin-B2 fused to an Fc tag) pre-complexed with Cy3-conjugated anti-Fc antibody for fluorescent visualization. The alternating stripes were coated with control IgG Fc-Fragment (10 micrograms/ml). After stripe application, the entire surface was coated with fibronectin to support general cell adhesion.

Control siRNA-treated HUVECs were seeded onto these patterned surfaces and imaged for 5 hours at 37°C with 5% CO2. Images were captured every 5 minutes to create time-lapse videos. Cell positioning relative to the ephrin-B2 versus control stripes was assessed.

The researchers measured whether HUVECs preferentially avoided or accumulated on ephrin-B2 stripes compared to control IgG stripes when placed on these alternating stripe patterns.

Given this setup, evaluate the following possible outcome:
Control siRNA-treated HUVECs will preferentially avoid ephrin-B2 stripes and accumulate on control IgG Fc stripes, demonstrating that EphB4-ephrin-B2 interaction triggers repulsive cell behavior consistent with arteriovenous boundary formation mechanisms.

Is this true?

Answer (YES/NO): YES